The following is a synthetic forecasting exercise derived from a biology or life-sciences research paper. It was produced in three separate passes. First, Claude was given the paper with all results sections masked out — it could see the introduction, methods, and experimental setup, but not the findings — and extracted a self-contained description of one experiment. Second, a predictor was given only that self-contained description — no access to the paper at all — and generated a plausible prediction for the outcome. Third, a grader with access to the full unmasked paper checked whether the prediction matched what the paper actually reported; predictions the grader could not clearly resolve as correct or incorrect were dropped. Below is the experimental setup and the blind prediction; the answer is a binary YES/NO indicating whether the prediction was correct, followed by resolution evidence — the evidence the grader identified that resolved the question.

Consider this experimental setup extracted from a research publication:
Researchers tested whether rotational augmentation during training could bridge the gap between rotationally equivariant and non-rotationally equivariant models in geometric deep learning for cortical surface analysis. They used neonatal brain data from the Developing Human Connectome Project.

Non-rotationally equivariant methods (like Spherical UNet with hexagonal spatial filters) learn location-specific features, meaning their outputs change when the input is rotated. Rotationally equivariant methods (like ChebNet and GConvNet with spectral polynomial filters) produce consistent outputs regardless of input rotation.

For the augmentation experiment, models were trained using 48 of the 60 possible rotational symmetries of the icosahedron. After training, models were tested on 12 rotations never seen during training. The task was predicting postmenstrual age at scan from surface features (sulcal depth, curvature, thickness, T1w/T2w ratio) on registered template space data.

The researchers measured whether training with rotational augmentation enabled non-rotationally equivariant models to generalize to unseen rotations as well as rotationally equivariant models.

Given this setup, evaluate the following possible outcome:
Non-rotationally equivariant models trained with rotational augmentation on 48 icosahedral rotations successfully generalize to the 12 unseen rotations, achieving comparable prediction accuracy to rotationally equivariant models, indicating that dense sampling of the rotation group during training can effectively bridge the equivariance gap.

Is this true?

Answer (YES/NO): NO